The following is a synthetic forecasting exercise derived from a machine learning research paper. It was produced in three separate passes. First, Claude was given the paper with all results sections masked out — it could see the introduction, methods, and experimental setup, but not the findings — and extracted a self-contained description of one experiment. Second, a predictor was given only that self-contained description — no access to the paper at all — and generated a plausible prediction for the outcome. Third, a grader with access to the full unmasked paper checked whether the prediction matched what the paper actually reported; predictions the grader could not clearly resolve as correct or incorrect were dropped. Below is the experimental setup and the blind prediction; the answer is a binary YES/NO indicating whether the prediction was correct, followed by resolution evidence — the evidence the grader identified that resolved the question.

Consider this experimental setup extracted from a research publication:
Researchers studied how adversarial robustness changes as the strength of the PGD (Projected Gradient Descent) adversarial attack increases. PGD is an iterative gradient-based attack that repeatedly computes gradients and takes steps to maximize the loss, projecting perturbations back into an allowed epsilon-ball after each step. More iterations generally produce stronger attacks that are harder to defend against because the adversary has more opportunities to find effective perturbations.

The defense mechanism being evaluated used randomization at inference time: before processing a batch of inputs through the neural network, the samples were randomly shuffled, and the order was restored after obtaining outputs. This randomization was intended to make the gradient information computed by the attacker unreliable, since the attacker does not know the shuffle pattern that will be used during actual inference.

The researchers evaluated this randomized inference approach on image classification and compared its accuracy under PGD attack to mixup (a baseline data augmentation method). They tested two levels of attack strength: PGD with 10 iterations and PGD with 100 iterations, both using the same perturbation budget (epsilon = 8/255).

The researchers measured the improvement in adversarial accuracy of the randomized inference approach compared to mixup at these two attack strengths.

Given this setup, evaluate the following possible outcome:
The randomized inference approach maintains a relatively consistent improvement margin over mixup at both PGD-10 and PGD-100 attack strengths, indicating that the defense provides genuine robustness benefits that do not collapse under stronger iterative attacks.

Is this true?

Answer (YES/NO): NO